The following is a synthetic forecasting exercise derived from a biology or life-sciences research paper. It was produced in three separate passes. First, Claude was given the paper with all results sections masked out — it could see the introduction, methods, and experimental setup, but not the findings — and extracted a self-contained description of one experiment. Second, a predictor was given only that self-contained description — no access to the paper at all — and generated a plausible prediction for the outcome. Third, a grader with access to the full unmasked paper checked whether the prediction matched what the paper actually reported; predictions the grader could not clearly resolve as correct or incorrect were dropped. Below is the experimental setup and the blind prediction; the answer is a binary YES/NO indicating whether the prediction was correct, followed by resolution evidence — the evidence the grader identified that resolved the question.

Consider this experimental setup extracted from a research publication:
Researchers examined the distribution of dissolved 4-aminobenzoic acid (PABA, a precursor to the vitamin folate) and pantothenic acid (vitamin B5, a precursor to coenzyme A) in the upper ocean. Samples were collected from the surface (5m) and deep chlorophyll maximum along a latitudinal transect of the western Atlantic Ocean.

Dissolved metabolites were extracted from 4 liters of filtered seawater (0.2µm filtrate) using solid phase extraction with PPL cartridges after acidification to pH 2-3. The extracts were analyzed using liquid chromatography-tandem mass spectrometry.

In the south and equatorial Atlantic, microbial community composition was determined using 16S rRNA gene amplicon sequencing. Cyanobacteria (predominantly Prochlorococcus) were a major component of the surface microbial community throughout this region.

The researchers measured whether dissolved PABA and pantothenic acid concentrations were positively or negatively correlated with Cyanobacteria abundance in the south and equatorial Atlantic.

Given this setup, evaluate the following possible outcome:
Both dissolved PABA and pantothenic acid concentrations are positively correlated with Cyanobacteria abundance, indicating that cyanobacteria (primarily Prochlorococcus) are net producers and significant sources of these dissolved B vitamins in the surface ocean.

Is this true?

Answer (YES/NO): YES